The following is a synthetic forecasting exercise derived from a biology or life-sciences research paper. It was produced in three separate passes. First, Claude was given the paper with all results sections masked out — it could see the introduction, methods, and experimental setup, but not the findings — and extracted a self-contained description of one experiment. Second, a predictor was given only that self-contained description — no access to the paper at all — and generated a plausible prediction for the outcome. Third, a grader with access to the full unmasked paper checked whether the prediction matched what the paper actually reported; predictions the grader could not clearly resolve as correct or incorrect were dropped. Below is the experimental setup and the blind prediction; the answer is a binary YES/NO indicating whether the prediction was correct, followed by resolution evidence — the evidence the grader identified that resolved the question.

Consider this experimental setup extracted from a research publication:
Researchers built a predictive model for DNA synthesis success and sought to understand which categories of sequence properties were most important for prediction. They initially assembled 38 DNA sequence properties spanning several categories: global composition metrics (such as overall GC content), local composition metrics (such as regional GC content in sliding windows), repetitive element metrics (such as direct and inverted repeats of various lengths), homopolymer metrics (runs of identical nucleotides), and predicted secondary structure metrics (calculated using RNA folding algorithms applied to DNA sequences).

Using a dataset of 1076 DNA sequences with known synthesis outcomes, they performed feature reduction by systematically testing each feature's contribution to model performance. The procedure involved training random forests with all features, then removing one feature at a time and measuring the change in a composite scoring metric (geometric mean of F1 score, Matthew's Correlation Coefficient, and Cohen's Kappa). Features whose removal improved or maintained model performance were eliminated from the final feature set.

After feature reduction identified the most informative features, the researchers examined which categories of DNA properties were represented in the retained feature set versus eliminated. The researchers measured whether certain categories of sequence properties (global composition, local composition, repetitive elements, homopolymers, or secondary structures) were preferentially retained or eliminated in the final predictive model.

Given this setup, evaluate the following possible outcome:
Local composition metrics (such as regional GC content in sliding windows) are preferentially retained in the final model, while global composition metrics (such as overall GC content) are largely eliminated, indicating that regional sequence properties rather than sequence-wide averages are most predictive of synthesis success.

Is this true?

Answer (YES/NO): NO